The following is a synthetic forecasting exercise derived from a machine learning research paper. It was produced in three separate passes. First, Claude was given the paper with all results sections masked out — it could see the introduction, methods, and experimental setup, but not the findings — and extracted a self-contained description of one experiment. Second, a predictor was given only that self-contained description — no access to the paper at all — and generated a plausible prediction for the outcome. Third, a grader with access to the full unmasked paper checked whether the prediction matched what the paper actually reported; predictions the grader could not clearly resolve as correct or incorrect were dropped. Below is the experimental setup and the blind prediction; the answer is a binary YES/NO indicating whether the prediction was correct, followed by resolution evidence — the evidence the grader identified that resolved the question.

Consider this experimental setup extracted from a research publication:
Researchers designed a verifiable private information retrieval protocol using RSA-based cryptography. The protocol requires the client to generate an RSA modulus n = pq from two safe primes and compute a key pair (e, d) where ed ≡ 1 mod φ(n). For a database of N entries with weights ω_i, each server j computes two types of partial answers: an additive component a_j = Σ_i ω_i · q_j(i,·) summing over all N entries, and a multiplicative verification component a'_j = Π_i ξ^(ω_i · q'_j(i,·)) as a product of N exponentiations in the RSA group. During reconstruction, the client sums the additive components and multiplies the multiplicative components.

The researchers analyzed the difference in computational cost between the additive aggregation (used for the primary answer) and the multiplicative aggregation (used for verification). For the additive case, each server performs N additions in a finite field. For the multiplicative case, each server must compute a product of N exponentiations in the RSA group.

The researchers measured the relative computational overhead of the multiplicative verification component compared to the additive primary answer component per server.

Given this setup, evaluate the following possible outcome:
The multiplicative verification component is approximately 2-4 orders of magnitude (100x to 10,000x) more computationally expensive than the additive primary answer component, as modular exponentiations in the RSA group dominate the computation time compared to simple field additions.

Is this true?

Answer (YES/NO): NO